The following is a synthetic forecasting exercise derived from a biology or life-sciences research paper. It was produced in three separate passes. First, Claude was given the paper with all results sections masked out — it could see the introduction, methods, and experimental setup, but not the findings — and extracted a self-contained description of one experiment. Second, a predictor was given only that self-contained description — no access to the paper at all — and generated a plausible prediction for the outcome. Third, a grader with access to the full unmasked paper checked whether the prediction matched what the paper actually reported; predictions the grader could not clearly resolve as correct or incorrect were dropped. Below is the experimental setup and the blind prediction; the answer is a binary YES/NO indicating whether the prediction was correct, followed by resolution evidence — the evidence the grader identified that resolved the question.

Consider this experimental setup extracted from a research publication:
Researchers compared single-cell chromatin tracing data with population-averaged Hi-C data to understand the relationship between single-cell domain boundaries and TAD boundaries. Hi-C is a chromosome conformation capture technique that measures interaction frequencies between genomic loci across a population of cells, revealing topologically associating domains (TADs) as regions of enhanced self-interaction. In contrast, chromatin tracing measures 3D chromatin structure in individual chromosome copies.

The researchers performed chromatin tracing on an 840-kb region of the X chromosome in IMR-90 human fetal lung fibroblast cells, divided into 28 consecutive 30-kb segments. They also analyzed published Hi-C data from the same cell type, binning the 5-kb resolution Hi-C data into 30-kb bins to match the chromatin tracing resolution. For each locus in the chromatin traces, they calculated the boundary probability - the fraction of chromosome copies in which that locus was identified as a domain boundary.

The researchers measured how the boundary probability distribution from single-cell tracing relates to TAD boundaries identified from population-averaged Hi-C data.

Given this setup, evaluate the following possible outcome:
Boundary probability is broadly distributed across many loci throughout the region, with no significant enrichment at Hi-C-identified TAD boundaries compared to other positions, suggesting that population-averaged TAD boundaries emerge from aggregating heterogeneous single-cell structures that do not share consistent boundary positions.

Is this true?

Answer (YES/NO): NO